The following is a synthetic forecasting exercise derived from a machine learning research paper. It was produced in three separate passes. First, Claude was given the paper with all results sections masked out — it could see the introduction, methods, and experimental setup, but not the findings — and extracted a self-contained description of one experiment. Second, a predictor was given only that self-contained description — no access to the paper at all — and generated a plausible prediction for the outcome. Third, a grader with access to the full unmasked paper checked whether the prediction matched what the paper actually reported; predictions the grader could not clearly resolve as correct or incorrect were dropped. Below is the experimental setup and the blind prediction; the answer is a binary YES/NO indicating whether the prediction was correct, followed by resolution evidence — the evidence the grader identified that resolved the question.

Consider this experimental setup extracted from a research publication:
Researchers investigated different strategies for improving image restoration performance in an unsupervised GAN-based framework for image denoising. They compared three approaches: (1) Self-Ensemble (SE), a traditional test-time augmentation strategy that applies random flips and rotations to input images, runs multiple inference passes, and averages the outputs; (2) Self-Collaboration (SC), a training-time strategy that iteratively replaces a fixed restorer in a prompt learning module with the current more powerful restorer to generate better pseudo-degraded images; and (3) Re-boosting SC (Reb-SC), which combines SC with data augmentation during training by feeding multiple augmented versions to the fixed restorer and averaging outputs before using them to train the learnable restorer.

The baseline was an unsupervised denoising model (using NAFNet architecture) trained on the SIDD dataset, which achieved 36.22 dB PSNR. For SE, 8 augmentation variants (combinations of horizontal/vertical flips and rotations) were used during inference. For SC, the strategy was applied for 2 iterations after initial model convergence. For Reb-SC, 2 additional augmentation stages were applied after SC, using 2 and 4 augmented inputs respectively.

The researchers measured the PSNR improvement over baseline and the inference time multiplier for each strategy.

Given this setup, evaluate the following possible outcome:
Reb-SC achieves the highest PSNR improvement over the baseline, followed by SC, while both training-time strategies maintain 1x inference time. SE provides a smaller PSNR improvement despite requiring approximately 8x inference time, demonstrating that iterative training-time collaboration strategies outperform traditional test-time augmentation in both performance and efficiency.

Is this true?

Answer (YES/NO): YES